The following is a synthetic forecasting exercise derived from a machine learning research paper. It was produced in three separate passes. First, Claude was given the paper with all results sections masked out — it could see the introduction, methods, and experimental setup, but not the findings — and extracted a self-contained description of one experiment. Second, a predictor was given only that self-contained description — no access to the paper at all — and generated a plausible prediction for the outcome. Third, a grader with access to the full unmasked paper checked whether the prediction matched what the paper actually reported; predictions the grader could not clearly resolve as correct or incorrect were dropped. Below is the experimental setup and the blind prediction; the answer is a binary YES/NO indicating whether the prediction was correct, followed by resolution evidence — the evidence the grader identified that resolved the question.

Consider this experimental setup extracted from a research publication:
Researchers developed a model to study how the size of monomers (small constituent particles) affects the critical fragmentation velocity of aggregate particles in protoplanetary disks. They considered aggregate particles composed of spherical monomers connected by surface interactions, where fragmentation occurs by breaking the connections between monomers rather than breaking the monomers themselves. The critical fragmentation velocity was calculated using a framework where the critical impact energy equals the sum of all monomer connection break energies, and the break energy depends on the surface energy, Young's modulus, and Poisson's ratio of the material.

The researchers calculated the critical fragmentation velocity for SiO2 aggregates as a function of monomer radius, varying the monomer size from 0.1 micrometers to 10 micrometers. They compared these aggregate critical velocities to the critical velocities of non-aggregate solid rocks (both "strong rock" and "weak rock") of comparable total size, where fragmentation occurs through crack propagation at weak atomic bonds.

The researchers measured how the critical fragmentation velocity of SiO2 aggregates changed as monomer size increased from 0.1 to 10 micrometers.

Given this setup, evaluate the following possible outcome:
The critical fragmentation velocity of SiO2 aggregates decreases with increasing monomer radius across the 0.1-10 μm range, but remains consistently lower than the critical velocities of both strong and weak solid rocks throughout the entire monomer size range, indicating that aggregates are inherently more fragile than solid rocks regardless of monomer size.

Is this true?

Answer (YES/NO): NO